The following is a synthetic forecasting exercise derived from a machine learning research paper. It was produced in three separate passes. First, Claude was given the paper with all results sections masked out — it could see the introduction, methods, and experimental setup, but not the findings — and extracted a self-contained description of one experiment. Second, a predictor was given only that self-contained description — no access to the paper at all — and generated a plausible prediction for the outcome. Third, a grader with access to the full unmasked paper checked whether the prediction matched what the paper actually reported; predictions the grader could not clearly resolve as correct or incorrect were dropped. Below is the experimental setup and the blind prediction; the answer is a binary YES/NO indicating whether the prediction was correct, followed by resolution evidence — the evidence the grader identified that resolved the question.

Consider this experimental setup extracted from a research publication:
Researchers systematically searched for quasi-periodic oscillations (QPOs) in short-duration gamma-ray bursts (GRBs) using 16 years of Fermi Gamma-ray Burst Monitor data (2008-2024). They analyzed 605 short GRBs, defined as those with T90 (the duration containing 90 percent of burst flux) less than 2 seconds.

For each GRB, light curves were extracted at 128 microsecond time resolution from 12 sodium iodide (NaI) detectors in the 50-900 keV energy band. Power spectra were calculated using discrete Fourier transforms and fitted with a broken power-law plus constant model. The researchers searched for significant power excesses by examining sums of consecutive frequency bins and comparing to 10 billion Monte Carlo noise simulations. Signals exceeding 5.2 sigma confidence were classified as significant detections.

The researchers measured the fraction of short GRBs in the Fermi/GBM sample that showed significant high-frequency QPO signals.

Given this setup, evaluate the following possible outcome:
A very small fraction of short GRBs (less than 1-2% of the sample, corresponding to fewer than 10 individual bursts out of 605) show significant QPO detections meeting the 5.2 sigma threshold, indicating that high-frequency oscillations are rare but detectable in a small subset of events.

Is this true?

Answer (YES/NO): YES